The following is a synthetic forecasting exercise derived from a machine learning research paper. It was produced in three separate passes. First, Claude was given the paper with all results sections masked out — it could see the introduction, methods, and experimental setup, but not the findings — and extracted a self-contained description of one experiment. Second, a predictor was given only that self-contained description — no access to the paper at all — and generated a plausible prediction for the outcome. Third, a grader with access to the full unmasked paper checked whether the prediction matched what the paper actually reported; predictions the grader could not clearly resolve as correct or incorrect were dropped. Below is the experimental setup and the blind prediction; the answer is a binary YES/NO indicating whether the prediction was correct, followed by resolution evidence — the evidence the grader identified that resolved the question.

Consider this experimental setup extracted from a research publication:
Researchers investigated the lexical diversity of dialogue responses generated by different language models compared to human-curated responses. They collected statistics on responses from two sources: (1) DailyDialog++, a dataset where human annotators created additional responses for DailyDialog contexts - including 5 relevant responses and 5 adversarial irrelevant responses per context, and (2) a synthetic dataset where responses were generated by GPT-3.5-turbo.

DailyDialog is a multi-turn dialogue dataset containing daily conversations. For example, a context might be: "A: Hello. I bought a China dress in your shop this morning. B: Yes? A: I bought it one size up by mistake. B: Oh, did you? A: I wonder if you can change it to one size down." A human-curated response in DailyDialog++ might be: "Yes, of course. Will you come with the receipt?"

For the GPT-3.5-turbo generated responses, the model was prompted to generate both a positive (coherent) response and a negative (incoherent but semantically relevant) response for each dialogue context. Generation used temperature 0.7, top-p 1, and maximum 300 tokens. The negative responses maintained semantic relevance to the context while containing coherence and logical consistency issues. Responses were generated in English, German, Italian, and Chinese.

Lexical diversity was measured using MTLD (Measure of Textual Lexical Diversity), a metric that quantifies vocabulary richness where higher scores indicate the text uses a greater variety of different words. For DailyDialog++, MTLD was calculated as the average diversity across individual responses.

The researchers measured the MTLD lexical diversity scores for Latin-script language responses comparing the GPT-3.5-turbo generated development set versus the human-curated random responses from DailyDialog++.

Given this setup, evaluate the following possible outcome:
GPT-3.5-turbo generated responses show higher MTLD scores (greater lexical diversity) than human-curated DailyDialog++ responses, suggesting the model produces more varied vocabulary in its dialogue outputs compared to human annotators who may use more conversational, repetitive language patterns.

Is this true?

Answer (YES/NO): NO